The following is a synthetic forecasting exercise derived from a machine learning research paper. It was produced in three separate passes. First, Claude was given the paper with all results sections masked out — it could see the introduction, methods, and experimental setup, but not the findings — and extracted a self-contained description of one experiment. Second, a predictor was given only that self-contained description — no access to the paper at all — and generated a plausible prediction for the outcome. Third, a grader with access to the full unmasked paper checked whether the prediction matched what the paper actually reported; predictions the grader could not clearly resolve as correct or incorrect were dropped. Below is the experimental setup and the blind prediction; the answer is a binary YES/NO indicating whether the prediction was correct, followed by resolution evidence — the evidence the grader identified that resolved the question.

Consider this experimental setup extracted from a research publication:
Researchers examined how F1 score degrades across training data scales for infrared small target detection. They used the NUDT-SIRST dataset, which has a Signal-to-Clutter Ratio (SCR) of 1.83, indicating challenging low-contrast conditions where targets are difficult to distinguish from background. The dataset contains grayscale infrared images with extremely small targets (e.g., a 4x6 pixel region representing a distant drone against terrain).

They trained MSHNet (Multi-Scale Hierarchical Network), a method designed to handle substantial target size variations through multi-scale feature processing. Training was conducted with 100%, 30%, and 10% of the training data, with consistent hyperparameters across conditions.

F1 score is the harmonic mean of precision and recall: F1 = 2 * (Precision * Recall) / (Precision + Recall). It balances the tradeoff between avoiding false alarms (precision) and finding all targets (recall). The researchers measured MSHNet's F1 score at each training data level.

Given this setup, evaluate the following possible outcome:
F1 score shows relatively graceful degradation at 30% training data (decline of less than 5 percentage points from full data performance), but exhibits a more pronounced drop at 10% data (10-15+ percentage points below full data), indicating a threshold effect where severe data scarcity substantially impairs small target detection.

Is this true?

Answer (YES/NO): NO